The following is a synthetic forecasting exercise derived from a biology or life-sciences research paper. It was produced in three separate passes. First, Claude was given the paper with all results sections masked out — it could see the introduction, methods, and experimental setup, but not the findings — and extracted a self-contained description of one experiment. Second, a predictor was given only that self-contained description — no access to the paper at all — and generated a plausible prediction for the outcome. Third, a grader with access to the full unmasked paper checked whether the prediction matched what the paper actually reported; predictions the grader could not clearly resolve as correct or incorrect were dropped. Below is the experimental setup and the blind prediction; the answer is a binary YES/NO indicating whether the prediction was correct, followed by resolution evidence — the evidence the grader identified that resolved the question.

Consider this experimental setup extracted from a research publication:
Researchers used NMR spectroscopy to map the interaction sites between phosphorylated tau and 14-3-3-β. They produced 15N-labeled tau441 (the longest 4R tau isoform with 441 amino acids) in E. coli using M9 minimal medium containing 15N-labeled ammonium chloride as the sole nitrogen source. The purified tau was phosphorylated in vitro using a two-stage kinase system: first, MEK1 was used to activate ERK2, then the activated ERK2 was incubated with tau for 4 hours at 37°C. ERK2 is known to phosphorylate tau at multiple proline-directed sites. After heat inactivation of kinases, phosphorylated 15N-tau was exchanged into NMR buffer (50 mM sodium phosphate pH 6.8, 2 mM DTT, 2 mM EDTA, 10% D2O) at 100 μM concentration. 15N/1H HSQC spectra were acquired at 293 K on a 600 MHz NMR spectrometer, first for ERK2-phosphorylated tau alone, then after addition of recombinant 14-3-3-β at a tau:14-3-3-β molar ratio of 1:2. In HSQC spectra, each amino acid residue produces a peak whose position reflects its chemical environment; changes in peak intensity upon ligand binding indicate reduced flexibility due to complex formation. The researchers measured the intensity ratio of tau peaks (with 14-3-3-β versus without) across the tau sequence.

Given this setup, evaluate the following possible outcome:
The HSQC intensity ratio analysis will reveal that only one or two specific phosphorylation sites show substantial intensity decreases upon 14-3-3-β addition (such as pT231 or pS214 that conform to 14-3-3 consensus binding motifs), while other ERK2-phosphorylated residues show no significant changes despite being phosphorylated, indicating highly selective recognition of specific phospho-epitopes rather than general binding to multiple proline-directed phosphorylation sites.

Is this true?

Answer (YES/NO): NO